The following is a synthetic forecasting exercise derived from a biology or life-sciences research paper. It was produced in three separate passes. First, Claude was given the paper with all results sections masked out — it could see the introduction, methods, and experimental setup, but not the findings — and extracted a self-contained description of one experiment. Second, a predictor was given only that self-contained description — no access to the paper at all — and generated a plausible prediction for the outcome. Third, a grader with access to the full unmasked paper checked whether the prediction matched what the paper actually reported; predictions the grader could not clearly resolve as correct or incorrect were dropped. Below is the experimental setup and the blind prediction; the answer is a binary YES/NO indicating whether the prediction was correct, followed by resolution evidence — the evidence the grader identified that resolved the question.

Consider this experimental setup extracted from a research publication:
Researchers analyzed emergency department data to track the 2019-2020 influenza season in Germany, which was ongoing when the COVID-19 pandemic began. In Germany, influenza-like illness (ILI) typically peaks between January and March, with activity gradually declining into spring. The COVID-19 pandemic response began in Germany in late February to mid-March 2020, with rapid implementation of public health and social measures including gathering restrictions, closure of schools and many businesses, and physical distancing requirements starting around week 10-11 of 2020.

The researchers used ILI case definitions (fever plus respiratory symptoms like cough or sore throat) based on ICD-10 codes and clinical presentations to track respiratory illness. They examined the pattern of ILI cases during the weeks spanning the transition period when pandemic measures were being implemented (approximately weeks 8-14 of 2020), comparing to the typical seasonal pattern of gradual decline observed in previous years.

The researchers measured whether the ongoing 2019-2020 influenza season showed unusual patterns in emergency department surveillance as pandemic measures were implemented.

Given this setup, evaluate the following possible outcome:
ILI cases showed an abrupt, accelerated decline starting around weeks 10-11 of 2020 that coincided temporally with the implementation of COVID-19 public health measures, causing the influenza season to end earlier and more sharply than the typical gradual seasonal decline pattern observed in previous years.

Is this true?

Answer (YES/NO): YES